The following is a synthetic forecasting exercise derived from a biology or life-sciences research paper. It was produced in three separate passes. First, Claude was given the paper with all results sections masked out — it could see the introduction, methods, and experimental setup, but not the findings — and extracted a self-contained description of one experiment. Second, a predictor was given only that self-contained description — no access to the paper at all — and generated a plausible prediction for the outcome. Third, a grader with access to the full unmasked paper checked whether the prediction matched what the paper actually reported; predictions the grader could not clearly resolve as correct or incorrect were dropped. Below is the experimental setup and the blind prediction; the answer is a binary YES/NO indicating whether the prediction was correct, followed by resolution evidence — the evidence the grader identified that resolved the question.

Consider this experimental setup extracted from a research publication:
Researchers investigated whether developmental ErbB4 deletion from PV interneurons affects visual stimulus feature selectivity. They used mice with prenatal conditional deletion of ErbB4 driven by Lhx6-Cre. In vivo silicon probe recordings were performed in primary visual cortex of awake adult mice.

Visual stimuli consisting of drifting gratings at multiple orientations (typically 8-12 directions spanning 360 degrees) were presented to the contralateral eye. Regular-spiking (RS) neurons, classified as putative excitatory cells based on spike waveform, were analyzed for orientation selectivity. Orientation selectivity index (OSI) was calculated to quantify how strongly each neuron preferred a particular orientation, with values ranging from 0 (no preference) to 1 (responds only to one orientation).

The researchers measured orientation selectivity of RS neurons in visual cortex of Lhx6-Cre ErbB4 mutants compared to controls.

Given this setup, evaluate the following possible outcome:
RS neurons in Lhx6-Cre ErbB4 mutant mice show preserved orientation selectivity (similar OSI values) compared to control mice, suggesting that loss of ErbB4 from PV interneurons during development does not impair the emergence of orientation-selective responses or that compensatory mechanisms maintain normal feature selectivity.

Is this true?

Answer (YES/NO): YES